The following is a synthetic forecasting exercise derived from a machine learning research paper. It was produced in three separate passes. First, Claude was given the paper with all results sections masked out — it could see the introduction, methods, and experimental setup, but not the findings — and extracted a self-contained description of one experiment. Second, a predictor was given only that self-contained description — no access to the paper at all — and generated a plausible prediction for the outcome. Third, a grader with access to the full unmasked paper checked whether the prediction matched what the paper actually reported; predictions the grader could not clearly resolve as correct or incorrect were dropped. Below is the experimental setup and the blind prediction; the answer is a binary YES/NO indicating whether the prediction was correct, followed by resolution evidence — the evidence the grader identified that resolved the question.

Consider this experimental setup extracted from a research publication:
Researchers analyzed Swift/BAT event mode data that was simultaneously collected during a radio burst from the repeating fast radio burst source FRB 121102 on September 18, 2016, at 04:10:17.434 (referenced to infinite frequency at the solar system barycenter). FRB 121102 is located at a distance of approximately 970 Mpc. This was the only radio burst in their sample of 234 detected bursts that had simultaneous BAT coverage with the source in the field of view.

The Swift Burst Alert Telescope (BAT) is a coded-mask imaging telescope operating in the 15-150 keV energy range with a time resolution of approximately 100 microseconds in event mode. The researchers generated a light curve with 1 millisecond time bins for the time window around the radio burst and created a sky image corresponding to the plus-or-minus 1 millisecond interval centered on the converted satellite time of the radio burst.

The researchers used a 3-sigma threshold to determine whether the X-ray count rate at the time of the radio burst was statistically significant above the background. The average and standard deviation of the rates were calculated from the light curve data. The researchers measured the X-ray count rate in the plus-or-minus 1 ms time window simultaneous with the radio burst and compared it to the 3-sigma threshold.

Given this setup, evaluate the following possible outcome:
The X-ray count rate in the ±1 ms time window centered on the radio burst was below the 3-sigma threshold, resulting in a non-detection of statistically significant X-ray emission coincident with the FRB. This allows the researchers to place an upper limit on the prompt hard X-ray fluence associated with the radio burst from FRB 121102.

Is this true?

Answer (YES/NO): YES